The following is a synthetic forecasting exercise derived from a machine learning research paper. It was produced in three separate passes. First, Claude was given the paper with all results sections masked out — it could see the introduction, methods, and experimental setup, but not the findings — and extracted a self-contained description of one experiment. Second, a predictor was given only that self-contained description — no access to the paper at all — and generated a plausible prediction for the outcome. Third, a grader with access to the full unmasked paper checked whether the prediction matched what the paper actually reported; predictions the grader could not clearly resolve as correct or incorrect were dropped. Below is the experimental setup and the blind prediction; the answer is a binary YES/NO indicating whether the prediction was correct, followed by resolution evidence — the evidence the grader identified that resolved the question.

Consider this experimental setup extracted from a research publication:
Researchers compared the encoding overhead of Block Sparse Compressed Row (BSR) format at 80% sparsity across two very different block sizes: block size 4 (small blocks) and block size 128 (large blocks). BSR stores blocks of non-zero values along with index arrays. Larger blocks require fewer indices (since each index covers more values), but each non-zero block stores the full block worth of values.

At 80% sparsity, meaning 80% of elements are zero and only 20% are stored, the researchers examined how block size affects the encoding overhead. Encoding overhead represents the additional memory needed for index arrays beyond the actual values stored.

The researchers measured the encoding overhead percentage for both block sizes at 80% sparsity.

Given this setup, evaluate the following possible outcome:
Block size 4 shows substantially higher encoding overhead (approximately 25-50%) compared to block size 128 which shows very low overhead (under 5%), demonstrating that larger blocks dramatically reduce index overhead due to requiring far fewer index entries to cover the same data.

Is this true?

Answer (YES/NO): NO